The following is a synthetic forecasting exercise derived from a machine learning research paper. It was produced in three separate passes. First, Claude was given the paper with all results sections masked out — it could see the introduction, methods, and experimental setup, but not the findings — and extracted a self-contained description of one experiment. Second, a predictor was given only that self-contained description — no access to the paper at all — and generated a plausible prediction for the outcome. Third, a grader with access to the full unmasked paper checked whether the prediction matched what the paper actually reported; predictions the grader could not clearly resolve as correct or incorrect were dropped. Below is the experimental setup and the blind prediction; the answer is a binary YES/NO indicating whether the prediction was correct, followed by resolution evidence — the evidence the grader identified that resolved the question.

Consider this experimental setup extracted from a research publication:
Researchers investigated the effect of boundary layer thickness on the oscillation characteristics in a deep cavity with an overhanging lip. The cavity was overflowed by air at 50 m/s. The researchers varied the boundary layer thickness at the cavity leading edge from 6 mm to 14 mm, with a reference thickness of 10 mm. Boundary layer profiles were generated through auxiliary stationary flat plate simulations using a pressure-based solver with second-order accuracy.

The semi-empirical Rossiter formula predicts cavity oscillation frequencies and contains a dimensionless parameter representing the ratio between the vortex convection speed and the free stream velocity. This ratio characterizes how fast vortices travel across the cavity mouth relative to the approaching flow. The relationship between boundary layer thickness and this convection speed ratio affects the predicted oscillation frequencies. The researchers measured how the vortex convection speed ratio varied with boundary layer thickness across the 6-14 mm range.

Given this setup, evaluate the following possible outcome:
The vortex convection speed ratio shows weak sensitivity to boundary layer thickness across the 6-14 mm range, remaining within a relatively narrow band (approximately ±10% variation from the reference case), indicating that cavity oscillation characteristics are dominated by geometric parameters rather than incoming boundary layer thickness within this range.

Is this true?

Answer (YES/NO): NO